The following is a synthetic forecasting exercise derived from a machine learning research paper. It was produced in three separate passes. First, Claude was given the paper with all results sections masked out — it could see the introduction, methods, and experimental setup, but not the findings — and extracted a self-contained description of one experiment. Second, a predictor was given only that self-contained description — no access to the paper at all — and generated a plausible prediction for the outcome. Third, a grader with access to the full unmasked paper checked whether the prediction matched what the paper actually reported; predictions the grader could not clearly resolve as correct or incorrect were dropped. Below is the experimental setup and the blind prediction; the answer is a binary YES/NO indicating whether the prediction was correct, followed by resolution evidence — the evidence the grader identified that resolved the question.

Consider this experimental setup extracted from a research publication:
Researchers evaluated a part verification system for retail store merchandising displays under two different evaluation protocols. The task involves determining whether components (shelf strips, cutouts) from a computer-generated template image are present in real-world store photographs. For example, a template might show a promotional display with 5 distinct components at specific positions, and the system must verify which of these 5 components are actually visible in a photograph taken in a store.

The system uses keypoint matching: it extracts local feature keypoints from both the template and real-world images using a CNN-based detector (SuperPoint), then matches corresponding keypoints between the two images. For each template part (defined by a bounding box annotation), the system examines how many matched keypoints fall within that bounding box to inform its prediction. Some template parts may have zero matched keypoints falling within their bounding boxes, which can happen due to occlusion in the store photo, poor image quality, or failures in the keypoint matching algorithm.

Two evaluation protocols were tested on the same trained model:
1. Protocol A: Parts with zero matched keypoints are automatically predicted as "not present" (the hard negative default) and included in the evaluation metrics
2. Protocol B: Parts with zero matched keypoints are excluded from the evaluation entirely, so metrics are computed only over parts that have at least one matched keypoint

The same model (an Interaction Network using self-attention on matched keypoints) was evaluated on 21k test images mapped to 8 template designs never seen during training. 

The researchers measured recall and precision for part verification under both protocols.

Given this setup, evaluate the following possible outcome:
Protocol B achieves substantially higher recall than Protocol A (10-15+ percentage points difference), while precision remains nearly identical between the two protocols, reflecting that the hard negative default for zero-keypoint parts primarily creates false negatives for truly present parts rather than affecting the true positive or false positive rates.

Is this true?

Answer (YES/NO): NO